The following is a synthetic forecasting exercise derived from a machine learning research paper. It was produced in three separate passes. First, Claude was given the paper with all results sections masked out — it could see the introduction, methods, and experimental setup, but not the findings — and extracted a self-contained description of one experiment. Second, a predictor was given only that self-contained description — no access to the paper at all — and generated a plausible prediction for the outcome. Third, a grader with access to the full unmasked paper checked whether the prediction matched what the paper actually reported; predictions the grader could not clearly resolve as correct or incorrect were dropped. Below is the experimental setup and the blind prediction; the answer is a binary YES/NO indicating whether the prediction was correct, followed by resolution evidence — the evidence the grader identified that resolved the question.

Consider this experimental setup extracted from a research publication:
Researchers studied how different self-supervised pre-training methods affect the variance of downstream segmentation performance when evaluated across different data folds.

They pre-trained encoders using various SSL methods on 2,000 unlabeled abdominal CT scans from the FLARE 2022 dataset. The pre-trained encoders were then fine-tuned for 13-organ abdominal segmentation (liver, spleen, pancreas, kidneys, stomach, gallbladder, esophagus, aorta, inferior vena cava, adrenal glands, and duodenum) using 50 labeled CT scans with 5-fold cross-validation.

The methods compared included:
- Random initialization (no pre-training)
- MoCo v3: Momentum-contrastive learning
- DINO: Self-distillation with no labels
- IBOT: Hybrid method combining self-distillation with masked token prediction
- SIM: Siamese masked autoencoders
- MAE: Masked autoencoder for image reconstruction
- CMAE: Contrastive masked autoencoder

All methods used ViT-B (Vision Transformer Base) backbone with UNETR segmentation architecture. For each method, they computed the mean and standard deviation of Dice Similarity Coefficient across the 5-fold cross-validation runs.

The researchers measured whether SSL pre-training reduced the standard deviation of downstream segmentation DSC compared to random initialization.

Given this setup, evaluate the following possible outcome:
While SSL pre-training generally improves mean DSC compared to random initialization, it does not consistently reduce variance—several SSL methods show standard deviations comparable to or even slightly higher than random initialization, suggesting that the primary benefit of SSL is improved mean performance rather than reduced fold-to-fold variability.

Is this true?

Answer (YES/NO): NO